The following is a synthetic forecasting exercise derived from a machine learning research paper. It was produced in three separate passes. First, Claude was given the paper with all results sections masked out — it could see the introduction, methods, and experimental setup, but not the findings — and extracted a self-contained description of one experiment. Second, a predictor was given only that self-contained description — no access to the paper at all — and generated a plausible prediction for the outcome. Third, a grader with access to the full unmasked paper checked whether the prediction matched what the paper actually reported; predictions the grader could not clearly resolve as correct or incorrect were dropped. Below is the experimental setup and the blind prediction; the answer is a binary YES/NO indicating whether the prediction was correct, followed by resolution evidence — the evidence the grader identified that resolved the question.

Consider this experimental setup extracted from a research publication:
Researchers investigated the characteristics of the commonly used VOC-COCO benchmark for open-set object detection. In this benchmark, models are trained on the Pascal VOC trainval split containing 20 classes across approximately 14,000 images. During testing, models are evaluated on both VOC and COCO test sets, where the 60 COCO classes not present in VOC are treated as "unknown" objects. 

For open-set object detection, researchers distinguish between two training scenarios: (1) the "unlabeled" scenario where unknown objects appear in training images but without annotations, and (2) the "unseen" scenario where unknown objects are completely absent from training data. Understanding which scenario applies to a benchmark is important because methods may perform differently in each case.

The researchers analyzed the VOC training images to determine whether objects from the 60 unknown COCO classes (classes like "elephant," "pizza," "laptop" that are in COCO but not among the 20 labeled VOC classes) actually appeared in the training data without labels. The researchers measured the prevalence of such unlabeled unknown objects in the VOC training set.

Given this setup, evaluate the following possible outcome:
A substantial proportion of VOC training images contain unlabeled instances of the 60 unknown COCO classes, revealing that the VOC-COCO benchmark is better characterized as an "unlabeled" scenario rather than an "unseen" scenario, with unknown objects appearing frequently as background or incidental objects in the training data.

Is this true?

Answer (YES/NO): YES